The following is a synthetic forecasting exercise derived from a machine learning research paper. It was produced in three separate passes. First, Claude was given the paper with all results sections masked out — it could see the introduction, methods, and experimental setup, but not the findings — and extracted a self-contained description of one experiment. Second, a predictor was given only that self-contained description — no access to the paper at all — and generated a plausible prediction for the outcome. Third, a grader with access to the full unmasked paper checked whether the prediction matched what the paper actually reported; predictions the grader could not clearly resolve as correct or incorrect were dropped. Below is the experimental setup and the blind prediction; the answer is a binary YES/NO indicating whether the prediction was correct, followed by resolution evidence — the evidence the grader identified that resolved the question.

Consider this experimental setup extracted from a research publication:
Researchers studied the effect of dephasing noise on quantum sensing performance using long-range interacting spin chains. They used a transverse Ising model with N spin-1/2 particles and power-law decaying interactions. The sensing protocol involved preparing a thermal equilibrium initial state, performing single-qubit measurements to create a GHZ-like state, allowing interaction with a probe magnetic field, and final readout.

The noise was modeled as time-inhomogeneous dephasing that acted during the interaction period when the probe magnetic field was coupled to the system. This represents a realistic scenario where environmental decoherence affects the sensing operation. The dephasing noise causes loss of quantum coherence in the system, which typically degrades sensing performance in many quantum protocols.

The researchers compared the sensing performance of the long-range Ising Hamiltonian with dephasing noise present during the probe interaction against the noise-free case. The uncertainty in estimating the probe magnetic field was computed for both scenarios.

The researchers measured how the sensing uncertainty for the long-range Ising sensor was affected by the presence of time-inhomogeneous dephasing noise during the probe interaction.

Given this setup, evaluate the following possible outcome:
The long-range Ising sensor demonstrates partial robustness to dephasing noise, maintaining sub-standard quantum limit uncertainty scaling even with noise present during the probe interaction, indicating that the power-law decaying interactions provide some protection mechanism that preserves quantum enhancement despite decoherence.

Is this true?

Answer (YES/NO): YES